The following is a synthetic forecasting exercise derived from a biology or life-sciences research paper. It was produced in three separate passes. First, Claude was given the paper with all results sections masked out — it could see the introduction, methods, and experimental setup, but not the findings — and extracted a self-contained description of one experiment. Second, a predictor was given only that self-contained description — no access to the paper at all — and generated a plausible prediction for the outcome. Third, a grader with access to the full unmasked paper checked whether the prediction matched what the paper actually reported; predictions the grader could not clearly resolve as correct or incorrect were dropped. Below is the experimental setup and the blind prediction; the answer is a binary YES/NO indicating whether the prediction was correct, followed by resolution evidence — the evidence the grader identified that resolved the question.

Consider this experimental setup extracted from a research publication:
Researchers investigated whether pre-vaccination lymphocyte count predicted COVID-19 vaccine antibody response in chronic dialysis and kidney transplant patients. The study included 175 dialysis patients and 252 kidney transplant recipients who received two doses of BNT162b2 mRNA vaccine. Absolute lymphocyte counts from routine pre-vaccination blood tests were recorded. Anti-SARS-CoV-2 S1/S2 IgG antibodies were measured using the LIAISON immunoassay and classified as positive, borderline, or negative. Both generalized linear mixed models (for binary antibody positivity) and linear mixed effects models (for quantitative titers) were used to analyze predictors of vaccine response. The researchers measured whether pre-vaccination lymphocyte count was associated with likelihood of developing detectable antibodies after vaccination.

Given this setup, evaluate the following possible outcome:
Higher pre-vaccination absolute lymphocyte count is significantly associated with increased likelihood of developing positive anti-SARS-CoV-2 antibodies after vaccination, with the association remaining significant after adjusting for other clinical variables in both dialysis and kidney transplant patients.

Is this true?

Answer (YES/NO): YES